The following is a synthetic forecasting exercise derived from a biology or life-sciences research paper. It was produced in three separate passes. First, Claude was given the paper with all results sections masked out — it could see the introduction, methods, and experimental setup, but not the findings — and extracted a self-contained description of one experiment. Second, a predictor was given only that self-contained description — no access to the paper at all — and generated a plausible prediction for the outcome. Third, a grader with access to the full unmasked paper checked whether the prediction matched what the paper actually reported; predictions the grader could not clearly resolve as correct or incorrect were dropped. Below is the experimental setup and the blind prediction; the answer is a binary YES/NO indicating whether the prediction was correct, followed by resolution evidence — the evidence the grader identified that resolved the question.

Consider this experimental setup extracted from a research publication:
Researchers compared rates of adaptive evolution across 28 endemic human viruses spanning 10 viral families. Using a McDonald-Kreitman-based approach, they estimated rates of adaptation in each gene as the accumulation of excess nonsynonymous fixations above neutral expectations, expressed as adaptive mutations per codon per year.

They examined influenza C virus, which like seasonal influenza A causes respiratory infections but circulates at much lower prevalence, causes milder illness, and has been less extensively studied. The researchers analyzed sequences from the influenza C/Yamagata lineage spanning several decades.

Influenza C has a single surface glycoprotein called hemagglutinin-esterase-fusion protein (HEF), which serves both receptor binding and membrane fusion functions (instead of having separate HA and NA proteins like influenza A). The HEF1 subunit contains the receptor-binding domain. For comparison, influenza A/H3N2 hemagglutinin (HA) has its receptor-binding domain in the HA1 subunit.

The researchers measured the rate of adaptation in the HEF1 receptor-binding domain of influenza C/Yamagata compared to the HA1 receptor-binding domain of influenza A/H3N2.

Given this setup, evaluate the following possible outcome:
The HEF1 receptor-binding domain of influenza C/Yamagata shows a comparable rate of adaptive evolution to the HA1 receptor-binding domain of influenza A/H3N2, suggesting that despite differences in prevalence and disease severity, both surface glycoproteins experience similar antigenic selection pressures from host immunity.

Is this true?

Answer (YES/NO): NO